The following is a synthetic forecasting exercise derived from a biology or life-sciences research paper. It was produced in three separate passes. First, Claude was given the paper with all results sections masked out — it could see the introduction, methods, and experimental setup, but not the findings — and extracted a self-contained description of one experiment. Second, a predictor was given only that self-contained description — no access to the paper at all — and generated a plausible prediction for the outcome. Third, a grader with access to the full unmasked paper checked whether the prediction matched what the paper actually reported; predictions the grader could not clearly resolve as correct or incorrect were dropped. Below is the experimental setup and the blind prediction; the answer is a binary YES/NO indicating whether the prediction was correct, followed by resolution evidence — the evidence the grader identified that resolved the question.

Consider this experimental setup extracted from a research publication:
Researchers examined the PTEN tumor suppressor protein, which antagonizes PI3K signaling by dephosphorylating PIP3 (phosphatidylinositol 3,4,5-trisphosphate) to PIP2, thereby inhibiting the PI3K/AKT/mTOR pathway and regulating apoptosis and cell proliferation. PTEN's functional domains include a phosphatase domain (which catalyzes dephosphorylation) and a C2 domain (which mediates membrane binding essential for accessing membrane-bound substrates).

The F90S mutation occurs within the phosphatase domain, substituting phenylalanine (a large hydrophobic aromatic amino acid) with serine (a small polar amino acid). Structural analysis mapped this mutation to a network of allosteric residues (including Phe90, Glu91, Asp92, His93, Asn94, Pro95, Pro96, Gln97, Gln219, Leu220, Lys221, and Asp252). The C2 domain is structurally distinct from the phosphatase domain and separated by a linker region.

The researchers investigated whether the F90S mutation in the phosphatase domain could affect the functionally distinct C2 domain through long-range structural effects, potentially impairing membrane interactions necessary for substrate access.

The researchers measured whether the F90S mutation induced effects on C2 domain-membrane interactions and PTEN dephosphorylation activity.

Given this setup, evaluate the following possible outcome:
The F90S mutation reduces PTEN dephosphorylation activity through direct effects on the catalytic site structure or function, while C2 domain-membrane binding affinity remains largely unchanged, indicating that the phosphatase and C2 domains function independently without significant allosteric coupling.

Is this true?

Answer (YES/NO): NO